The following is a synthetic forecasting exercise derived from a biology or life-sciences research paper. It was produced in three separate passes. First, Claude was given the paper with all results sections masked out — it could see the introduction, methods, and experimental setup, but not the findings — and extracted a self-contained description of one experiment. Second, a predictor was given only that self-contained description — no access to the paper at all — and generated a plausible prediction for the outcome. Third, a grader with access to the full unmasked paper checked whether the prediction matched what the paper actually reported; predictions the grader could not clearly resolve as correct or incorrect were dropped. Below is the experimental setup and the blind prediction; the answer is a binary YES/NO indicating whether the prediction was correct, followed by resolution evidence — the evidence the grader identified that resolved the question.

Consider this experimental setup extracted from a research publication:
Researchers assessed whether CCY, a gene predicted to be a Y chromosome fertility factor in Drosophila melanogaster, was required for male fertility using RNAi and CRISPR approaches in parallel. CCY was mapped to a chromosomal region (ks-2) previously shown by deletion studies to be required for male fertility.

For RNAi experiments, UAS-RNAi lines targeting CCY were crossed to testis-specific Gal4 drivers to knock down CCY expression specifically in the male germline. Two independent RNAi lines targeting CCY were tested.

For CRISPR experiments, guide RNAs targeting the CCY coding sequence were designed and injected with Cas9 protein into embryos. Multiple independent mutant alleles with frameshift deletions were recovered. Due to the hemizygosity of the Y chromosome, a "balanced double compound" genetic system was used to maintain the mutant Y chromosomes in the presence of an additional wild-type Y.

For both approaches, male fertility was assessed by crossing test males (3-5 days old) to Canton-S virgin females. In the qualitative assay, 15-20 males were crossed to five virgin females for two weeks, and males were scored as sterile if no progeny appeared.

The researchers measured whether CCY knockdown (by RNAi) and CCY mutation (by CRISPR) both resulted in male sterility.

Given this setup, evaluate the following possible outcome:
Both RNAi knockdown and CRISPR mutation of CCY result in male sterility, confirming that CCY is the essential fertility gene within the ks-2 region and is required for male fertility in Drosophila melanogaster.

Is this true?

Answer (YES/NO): YES